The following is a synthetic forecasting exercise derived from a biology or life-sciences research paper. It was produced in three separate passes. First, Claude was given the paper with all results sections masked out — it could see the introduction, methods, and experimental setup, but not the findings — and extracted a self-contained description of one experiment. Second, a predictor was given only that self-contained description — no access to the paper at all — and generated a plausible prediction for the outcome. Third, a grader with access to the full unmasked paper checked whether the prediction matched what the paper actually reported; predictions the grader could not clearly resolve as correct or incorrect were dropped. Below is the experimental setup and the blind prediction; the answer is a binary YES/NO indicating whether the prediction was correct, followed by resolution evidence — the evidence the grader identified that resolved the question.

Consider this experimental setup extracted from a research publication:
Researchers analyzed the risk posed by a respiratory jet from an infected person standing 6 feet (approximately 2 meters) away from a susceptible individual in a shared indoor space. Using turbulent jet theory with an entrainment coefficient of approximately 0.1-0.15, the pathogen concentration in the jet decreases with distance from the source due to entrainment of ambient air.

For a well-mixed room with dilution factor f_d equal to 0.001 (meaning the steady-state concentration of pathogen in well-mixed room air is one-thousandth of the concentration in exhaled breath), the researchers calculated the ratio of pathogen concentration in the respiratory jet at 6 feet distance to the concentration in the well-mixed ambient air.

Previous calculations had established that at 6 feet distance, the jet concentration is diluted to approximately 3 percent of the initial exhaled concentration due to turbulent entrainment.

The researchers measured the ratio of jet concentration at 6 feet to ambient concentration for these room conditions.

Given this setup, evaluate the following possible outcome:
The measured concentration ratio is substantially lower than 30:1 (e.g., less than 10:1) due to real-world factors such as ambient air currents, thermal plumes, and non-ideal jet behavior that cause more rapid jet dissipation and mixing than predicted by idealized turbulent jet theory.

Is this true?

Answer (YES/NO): NO